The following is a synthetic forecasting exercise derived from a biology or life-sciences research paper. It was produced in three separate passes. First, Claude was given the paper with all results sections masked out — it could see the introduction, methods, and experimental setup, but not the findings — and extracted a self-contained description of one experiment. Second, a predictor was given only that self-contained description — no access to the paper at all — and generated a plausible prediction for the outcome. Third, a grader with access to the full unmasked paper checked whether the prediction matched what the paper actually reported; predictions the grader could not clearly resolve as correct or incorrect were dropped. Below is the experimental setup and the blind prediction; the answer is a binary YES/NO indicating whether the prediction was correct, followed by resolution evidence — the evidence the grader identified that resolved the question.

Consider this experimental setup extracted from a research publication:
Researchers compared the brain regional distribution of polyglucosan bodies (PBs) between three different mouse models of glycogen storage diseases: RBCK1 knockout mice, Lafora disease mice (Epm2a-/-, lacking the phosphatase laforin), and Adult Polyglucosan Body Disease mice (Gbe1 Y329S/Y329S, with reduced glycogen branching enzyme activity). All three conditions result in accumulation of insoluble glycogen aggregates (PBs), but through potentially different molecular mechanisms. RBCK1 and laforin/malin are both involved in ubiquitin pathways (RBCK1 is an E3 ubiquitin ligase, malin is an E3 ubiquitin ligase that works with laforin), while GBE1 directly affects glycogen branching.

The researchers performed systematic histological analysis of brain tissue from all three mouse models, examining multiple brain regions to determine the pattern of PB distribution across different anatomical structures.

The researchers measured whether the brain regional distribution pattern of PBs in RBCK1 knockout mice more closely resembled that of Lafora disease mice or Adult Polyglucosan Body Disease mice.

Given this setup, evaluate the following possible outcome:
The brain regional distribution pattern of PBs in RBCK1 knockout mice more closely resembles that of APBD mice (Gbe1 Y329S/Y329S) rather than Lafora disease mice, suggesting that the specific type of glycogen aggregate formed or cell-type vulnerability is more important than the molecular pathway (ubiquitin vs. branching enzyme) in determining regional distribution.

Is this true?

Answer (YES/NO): NO